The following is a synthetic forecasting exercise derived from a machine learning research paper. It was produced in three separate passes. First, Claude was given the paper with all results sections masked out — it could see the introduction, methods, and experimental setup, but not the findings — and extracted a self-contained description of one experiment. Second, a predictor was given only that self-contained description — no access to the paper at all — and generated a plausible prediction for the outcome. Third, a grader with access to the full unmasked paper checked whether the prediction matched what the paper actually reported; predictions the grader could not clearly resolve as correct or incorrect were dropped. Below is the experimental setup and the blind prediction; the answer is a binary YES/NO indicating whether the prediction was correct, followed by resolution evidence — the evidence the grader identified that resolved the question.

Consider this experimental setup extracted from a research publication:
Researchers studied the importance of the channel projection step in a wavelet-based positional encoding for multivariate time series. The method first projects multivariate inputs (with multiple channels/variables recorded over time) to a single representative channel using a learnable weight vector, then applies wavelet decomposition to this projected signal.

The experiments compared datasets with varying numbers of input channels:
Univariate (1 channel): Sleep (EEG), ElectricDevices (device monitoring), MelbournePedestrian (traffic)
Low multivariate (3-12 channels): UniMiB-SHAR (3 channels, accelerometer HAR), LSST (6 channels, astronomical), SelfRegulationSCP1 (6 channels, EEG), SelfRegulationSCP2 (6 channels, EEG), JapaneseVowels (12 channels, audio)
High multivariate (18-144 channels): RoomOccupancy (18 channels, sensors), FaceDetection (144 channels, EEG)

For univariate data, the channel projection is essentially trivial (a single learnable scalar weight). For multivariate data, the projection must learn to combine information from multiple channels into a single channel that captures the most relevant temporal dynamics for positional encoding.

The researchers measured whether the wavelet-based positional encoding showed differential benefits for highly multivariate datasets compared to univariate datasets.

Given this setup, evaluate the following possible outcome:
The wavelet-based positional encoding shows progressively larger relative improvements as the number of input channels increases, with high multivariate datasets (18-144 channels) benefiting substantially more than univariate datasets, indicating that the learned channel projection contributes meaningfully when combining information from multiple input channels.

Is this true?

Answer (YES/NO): NO